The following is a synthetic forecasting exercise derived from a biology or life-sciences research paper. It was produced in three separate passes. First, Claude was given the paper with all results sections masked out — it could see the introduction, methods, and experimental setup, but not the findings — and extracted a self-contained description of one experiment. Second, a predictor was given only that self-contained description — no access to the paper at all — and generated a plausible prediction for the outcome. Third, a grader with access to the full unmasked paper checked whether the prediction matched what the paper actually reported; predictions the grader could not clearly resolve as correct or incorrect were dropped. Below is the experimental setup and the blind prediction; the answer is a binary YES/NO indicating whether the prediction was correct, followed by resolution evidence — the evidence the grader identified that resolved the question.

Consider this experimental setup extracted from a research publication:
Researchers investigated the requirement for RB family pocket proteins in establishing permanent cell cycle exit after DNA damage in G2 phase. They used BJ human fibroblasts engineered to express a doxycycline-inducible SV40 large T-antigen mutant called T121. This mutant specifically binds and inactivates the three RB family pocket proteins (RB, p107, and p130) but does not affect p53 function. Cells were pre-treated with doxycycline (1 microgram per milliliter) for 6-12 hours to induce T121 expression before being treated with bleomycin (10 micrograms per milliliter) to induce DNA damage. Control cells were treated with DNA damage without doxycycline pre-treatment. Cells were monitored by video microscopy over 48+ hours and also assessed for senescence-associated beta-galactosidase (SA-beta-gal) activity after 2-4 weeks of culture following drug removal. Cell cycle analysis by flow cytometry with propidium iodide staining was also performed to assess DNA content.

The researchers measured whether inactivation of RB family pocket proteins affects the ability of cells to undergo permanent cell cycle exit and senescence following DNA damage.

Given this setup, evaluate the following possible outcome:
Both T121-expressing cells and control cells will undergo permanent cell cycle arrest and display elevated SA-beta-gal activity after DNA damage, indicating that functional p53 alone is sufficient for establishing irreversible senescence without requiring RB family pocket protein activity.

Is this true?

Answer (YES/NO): NO